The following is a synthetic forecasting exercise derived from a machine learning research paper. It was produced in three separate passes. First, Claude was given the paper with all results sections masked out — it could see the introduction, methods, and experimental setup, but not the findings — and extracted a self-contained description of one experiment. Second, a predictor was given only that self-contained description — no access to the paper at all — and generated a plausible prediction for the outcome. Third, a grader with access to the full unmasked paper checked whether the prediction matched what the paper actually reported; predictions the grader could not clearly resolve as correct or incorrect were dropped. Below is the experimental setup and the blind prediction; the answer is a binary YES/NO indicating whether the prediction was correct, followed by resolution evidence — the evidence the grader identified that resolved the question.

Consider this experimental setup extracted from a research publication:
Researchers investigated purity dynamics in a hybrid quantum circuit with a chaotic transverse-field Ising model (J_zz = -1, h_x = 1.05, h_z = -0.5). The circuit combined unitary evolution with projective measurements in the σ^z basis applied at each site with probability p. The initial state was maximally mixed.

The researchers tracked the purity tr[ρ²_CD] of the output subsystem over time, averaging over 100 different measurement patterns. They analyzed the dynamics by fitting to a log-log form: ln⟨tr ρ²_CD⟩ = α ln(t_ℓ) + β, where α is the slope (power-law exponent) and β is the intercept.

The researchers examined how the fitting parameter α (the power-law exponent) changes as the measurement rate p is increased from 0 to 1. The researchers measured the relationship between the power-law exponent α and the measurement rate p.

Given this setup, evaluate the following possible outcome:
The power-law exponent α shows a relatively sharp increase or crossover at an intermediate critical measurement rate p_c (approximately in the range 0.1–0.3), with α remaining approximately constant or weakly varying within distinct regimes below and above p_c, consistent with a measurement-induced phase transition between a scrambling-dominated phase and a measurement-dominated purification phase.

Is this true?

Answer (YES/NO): NO